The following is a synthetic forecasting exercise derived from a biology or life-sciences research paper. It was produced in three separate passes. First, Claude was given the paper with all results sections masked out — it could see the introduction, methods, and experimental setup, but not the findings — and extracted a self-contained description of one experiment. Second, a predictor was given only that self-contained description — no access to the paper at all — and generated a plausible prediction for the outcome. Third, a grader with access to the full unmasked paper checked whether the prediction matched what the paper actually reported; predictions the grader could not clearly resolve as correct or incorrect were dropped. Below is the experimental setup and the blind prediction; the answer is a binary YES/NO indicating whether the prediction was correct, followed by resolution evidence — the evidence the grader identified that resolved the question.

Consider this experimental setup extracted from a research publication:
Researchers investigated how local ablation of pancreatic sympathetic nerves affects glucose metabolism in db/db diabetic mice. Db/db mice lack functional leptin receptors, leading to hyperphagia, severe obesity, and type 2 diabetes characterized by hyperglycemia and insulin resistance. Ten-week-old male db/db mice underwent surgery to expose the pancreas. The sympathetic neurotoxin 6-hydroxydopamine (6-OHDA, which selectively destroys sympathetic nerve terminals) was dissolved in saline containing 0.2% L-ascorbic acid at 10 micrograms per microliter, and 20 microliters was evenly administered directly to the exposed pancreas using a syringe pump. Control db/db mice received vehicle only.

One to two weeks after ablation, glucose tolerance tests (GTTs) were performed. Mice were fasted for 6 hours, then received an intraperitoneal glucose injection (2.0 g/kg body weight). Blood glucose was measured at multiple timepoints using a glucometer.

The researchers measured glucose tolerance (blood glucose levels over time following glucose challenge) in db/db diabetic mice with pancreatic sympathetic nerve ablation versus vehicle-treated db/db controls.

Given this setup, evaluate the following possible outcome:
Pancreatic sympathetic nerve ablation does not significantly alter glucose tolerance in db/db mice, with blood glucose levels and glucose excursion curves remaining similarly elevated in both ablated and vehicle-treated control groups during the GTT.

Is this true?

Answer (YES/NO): NO